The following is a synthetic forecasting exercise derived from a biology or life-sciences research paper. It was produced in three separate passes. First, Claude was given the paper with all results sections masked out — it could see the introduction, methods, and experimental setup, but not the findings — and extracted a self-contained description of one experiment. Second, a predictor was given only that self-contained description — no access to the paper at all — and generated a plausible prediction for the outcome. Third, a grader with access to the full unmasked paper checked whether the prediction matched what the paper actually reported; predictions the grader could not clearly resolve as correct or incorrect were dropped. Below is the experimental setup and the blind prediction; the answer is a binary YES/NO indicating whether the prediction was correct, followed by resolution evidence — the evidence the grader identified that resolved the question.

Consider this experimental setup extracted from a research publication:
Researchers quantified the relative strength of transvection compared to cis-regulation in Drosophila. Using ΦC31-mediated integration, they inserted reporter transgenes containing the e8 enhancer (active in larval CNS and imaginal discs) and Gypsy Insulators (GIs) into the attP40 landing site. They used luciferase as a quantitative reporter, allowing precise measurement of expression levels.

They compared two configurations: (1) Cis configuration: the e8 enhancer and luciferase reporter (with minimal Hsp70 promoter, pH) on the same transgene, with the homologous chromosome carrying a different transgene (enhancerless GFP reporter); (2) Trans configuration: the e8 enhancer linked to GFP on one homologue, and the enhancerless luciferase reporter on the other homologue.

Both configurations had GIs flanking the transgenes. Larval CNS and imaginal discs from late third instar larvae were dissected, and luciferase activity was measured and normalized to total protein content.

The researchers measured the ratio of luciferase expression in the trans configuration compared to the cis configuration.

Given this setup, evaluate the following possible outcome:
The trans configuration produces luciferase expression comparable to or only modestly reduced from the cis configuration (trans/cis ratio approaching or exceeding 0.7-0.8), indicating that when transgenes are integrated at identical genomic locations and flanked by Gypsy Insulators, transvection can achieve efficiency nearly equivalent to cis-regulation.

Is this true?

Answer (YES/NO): NO